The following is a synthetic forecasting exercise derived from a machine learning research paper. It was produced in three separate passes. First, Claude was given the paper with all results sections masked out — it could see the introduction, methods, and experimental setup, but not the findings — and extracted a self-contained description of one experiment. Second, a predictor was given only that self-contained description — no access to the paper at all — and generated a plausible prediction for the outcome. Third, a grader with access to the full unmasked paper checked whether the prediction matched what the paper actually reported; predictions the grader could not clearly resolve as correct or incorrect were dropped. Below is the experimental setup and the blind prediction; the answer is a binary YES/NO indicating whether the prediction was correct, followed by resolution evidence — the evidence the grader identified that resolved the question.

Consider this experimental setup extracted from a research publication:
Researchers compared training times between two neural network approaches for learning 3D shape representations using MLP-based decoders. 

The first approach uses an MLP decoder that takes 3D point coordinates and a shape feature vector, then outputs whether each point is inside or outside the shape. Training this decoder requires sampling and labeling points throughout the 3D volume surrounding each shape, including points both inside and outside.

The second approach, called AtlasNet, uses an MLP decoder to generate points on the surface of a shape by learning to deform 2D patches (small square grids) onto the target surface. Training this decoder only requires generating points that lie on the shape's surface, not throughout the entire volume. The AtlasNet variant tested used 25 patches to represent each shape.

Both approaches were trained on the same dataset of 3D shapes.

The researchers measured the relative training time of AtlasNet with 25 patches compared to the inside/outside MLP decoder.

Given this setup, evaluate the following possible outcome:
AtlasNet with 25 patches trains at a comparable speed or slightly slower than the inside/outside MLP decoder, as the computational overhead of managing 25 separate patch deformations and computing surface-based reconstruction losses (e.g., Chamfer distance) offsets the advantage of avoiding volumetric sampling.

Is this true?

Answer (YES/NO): NO